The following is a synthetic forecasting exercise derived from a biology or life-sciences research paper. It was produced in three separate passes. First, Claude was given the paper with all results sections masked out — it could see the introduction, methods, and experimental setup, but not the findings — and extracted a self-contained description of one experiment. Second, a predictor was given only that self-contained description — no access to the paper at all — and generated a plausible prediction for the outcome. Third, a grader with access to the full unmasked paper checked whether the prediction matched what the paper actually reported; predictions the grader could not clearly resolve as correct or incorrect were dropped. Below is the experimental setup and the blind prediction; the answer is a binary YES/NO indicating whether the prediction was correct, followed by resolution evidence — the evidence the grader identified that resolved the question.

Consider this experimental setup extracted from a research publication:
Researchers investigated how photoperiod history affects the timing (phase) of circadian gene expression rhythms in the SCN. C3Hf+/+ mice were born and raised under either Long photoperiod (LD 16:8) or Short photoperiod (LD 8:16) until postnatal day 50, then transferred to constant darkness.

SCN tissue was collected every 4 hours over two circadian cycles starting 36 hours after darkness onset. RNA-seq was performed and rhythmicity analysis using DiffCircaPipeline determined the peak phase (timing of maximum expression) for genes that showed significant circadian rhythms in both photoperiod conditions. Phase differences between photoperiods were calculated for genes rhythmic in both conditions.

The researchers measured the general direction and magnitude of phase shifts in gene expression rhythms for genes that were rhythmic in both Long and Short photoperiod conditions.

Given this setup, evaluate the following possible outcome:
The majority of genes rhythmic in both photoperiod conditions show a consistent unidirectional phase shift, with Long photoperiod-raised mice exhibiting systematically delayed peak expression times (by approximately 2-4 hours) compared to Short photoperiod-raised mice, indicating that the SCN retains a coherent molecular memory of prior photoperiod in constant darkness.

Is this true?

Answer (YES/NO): NO